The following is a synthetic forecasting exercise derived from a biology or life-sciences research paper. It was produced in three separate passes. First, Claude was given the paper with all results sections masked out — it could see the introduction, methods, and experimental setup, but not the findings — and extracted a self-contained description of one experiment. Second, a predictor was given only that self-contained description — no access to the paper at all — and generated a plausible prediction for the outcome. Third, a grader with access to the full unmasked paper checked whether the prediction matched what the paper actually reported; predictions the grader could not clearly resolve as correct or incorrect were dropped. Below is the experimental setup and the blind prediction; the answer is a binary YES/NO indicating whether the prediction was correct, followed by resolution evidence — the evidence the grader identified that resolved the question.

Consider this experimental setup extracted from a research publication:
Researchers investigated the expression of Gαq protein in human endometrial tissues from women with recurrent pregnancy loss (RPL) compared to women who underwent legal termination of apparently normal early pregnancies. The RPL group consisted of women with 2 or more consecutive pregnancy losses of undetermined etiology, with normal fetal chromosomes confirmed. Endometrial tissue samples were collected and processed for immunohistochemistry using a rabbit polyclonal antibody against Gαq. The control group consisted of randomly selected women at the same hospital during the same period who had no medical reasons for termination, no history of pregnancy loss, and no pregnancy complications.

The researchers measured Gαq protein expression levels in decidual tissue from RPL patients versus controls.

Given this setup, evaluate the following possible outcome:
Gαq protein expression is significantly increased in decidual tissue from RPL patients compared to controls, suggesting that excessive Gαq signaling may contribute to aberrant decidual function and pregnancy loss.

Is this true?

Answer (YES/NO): NO